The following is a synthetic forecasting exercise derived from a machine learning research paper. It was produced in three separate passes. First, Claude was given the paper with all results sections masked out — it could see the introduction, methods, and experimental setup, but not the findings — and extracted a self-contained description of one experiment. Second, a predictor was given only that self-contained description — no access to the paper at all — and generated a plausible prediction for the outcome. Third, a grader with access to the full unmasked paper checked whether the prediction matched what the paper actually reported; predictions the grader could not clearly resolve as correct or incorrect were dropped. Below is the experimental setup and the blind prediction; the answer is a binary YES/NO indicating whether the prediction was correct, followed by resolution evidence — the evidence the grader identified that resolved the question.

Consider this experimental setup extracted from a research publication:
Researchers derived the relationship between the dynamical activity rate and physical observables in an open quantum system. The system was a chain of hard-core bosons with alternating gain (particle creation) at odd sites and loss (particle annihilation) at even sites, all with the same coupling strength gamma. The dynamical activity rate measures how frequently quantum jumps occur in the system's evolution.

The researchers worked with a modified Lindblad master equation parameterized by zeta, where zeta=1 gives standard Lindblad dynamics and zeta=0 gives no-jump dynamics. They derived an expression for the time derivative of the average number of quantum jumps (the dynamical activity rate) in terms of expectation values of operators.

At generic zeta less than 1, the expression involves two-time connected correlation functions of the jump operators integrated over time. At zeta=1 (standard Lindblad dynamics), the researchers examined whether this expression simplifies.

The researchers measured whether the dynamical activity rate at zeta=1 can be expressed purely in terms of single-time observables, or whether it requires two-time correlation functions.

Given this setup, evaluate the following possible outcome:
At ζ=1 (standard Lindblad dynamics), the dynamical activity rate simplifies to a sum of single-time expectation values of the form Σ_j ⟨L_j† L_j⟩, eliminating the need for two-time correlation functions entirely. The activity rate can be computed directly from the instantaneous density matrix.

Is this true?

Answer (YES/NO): YES